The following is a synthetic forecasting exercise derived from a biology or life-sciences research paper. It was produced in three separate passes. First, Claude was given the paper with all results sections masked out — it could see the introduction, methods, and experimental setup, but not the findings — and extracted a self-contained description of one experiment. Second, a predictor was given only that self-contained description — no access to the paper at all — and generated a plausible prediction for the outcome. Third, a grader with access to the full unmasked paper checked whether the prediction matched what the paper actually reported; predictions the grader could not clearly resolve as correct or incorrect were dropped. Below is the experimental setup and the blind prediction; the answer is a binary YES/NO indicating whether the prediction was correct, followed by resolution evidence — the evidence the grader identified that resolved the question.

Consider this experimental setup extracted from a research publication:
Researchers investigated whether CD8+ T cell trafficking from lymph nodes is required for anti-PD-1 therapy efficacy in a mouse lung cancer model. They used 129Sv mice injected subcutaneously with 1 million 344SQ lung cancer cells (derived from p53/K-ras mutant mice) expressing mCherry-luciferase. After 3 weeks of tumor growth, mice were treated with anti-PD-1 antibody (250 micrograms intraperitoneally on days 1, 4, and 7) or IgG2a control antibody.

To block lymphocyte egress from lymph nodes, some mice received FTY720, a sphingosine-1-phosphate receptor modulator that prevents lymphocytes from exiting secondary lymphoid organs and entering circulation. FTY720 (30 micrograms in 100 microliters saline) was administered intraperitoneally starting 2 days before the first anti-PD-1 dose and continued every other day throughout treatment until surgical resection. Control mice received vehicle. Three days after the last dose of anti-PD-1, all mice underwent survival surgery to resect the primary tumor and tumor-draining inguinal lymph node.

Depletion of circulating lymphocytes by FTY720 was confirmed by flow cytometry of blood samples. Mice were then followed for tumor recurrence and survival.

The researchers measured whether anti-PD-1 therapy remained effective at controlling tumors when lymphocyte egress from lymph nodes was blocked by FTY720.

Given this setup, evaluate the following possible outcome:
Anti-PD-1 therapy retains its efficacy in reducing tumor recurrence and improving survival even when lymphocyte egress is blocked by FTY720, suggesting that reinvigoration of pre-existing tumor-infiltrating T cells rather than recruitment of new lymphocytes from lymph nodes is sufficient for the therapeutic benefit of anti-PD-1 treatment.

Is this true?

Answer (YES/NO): NO